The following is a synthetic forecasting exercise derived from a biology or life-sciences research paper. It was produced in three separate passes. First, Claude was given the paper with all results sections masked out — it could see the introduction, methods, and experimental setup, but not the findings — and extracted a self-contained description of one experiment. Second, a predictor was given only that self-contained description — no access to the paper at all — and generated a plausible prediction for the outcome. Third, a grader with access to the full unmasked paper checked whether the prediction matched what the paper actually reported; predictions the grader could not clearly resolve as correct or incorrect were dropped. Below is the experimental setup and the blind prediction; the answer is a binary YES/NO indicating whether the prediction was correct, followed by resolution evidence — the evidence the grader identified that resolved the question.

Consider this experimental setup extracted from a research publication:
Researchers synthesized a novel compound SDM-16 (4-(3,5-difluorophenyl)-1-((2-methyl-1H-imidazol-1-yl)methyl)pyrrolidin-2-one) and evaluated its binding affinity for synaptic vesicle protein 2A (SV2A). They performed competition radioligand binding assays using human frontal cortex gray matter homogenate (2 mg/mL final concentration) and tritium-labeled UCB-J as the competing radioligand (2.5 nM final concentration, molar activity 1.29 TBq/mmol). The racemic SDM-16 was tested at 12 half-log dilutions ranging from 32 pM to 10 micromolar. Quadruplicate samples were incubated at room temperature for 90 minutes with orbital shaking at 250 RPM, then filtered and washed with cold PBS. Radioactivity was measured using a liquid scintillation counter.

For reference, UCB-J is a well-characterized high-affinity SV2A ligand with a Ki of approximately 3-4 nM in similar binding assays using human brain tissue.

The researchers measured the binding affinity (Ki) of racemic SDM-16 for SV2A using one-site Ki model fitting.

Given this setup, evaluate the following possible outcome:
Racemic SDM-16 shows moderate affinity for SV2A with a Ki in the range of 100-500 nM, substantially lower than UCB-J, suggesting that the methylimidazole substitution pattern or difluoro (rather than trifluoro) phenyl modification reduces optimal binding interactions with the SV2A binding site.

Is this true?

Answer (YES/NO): NO